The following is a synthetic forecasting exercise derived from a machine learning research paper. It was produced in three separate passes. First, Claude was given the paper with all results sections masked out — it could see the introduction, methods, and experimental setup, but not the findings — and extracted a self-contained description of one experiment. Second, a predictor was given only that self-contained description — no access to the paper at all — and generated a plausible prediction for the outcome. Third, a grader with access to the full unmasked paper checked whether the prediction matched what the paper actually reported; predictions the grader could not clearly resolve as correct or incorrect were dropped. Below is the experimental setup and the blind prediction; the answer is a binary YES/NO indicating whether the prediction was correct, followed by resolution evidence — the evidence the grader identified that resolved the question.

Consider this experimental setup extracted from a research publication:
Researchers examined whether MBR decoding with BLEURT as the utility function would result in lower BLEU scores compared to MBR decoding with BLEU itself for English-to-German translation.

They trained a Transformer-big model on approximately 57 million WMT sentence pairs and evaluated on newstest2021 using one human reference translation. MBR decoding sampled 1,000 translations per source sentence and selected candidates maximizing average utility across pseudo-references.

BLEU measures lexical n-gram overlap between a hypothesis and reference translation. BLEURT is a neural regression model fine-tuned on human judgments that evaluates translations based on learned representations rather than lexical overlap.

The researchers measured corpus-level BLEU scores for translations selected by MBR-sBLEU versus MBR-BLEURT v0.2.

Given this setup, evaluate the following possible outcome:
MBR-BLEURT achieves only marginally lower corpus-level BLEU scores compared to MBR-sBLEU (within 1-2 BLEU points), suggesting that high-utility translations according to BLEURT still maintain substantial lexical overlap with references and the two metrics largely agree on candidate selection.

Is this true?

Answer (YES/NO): NO